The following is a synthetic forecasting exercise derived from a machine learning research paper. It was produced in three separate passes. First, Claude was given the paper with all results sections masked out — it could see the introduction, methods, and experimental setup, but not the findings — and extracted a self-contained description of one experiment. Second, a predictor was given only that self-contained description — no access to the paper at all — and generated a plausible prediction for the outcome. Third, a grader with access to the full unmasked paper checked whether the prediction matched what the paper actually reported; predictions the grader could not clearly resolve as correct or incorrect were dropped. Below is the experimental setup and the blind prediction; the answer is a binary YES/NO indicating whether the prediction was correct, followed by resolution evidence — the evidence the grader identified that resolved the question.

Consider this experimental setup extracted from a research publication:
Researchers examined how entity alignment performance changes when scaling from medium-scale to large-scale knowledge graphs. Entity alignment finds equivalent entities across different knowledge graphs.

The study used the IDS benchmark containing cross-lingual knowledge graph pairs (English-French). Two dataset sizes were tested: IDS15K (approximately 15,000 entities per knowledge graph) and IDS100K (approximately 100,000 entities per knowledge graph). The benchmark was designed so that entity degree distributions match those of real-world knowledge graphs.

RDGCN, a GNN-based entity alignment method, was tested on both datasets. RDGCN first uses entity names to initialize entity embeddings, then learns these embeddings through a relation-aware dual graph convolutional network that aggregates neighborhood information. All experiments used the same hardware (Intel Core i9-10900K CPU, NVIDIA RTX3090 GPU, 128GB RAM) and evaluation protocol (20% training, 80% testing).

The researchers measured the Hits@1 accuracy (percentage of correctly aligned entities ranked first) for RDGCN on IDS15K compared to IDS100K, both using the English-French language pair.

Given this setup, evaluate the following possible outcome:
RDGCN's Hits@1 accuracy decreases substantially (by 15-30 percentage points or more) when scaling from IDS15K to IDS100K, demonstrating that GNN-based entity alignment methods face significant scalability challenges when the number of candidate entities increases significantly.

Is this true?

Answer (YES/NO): NO